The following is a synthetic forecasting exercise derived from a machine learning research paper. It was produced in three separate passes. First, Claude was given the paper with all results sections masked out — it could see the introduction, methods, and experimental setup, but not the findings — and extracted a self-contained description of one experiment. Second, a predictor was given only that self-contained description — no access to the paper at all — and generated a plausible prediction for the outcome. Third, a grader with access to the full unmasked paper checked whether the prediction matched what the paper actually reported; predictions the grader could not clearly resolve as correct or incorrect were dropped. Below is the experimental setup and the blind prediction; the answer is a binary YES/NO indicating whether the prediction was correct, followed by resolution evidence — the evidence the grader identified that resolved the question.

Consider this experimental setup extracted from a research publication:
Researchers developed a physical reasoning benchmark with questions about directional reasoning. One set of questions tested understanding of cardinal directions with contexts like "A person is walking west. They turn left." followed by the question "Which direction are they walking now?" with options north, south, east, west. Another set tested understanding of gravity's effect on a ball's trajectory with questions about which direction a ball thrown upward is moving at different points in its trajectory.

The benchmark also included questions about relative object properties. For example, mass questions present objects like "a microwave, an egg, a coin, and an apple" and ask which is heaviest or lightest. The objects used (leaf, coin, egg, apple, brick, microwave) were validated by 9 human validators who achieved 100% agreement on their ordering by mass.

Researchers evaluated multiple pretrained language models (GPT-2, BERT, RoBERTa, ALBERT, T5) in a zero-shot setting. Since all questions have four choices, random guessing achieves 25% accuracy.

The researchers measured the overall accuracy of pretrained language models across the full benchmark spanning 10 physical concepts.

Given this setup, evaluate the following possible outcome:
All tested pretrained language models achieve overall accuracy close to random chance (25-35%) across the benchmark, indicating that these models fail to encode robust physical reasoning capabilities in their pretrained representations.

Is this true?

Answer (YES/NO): YES